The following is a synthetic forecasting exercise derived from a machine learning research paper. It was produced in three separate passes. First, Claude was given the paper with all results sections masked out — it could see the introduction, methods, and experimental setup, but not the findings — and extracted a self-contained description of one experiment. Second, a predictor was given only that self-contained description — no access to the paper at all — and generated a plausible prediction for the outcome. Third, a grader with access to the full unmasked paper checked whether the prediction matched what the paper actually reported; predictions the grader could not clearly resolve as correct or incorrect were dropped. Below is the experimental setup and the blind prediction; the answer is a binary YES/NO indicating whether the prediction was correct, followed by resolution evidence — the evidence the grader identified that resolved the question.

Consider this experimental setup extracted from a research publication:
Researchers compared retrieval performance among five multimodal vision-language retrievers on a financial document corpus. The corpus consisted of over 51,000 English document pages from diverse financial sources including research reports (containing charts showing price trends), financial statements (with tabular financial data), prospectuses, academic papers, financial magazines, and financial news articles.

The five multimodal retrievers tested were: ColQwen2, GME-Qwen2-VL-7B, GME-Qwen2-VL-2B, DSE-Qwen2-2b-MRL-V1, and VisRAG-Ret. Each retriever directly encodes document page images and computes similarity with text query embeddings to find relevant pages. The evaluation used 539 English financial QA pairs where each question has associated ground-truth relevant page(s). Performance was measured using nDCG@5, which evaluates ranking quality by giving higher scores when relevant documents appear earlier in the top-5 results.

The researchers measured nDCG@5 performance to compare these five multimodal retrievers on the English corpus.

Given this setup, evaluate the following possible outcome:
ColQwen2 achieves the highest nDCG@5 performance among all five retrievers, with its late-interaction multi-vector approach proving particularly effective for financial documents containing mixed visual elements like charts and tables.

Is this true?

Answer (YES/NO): YES